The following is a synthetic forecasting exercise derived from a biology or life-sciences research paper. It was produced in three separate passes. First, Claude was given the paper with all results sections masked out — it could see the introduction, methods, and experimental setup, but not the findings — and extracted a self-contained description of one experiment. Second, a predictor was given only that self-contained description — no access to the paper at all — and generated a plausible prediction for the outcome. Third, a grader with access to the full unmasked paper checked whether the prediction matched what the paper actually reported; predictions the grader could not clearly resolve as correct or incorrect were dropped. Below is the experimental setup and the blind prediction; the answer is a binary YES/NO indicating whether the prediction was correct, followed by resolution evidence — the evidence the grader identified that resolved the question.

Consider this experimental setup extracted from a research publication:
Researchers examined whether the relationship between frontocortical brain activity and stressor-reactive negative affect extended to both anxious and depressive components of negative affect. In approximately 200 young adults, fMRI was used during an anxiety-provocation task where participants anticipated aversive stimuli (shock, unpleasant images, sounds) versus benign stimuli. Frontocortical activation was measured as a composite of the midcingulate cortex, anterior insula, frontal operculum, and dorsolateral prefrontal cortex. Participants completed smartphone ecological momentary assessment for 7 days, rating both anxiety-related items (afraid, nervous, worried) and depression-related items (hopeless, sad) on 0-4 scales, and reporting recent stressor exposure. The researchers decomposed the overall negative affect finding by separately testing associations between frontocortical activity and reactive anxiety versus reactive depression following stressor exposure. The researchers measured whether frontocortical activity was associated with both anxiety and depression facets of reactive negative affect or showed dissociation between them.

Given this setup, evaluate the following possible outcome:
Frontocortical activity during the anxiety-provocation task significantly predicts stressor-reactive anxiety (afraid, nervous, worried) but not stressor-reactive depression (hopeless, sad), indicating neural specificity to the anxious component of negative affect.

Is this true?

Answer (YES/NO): NO